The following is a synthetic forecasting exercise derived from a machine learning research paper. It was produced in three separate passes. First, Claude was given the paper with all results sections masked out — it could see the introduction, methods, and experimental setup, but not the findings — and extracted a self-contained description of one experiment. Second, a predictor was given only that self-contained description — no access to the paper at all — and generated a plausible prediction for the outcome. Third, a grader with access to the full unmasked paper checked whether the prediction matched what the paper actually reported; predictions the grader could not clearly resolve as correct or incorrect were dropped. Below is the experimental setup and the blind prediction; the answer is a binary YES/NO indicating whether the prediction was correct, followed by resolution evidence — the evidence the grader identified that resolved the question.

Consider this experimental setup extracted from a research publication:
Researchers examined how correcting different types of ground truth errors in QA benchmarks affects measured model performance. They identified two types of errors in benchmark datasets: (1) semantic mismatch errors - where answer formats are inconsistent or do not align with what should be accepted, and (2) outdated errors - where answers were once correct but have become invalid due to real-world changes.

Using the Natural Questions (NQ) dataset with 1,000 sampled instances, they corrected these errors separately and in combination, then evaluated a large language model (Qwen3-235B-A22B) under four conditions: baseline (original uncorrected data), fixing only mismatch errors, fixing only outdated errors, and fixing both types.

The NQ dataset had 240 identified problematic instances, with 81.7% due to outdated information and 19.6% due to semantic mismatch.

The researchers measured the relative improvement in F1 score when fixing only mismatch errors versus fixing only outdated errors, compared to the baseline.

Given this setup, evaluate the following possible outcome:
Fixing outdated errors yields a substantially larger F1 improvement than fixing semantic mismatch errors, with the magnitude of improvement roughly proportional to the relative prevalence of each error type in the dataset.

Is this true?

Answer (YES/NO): YES